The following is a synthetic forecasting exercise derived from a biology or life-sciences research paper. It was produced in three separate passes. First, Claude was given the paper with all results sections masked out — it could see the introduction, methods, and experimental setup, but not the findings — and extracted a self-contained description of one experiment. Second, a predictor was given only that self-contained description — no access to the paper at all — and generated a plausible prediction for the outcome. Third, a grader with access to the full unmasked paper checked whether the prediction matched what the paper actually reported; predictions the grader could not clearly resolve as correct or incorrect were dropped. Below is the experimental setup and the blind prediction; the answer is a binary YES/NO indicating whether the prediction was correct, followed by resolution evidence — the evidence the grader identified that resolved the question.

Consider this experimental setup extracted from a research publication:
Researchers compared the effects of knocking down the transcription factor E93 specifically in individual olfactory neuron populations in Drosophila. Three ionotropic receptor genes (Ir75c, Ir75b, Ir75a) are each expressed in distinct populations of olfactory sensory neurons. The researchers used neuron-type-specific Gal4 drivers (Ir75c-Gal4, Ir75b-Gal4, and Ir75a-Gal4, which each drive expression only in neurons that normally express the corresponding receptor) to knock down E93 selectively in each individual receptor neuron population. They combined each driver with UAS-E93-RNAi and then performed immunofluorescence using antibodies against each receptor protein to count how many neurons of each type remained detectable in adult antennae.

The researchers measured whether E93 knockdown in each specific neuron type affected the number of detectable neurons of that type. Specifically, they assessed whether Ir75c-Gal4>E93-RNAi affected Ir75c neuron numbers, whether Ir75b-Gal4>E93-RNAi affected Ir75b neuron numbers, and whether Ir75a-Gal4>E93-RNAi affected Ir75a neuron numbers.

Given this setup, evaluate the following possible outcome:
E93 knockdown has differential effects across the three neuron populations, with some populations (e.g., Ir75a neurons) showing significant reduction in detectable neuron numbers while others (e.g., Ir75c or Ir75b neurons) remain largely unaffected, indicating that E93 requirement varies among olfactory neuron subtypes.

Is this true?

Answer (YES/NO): YES